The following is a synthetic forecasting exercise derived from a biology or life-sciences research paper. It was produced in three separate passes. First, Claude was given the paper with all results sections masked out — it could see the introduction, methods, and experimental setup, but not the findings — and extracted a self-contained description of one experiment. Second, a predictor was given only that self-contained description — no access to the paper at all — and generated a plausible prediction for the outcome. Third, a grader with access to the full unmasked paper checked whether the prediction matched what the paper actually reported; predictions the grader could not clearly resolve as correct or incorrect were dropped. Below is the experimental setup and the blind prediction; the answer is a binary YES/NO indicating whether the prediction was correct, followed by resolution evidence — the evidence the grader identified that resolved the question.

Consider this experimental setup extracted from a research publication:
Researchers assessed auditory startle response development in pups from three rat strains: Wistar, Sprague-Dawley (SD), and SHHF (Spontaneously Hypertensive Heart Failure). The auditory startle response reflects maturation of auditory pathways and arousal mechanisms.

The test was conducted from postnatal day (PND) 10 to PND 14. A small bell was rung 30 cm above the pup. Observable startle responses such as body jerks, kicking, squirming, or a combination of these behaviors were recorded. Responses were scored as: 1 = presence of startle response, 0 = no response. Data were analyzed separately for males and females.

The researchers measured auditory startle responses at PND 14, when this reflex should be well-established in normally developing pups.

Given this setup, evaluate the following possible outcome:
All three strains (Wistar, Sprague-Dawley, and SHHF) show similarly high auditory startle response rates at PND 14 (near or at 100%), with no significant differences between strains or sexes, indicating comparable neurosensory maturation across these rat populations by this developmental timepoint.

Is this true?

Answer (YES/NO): NO